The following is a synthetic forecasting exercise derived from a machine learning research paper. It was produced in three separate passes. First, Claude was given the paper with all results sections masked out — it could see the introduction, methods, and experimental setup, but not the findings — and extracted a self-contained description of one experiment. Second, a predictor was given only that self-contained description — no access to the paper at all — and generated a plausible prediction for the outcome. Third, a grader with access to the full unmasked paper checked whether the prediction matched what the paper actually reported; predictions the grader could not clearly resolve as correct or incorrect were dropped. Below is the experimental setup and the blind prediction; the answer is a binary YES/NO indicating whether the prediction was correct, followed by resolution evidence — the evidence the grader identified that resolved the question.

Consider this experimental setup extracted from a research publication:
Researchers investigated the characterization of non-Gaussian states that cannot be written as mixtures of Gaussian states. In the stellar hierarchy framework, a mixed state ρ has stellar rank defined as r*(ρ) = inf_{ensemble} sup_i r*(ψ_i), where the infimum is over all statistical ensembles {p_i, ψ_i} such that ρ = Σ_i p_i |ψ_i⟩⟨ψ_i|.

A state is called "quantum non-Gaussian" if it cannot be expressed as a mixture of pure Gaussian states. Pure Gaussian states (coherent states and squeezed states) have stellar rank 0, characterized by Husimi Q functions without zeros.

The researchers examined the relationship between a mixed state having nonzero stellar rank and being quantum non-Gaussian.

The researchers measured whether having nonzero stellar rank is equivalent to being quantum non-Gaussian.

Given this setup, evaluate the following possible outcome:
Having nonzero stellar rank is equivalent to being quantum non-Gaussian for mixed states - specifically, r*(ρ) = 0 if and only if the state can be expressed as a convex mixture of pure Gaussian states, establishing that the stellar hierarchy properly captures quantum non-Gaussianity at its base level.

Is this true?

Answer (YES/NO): YES